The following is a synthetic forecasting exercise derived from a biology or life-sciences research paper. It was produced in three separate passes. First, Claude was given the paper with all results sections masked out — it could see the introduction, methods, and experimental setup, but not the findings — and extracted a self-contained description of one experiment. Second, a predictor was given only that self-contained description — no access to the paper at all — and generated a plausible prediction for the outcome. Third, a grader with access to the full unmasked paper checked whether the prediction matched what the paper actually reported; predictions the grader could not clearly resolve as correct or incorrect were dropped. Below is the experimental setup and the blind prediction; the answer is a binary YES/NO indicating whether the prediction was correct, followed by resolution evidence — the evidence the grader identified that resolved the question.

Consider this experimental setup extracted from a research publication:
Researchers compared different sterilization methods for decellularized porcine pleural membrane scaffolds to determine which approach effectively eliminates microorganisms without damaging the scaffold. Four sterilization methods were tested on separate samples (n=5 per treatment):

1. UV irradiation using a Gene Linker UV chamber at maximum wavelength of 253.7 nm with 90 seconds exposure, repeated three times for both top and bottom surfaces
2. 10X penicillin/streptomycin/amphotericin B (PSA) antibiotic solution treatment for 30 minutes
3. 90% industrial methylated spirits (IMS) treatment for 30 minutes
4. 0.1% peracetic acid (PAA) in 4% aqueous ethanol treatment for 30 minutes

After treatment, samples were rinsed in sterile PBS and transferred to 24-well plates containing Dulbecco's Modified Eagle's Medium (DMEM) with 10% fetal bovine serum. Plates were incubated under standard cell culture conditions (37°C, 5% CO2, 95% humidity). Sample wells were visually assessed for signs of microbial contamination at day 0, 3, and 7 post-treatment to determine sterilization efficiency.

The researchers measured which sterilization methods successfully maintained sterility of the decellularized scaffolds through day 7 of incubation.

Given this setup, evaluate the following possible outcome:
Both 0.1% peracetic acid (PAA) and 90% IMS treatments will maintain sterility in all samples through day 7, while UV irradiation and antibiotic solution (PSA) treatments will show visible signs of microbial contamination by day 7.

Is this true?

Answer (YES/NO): NO